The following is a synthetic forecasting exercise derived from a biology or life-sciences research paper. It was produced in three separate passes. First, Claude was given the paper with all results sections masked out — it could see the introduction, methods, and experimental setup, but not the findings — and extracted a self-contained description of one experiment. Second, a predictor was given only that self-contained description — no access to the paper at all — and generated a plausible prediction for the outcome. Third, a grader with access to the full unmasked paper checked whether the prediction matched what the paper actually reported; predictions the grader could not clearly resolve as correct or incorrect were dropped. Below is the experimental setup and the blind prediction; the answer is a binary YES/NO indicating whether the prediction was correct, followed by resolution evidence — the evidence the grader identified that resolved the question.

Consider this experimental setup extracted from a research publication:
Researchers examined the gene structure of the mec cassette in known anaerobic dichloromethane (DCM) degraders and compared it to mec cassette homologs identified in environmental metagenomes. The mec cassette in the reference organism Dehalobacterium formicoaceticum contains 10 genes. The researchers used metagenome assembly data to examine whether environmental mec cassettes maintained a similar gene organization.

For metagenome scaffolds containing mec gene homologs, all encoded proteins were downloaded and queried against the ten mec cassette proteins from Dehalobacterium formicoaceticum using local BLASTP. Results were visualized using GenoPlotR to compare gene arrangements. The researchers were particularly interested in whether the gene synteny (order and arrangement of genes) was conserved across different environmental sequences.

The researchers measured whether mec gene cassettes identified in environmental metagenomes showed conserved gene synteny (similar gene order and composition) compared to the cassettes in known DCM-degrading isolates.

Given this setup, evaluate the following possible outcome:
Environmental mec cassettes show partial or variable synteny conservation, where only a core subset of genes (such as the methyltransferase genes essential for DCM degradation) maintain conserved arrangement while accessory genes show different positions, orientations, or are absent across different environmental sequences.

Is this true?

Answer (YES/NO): NO